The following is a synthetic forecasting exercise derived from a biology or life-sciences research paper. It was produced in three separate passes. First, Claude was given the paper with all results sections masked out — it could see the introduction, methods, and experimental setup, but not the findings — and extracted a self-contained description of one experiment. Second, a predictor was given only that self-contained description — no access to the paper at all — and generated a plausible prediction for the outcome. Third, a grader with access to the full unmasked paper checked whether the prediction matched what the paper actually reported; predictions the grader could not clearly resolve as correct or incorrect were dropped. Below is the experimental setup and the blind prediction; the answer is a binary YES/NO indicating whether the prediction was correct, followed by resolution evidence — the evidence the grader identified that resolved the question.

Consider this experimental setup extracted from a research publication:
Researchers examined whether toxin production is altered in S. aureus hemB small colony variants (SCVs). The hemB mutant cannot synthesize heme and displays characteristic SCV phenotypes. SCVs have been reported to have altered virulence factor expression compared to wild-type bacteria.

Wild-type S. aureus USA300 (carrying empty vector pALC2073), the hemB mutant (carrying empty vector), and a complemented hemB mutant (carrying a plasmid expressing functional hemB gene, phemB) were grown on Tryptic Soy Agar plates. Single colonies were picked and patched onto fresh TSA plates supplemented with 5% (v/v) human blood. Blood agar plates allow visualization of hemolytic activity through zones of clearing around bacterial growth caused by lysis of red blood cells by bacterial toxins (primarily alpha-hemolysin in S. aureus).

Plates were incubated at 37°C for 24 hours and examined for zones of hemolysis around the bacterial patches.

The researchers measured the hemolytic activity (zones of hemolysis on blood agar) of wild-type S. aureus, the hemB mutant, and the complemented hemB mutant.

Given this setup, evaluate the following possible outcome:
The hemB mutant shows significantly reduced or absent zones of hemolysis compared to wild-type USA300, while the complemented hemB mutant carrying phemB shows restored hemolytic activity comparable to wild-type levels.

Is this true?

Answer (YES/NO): YES